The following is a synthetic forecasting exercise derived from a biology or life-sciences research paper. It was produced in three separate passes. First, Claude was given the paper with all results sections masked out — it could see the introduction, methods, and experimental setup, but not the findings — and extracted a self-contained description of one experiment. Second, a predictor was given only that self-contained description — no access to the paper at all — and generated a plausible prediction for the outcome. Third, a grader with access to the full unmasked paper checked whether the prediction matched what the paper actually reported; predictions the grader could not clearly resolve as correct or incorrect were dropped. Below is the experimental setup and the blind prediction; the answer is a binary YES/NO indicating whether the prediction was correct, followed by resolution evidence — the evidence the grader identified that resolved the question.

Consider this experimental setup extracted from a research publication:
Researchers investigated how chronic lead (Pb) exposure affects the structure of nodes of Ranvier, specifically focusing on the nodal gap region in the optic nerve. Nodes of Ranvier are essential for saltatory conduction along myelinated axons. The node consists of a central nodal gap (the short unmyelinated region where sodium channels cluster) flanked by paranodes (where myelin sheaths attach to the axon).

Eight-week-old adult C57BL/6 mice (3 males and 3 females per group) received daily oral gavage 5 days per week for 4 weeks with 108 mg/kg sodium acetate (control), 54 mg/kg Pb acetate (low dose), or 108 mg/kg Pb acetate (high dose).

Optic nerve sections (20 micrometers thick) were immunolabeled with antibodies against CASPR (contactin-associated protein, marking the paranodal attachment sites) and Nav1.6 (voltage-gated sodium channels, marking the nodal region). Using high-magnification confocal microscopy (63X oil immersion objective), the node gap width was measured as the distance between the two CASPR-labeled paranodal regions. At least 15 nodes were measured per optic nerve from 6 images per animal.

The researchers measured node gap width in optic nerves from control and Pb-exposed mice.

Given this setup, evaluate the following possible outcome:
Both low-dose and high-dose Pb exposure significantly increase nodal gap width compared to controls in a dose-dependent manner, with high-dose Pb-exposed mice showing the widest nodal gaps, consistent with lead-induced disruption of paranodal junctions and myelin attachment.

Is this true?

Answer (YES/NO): YES